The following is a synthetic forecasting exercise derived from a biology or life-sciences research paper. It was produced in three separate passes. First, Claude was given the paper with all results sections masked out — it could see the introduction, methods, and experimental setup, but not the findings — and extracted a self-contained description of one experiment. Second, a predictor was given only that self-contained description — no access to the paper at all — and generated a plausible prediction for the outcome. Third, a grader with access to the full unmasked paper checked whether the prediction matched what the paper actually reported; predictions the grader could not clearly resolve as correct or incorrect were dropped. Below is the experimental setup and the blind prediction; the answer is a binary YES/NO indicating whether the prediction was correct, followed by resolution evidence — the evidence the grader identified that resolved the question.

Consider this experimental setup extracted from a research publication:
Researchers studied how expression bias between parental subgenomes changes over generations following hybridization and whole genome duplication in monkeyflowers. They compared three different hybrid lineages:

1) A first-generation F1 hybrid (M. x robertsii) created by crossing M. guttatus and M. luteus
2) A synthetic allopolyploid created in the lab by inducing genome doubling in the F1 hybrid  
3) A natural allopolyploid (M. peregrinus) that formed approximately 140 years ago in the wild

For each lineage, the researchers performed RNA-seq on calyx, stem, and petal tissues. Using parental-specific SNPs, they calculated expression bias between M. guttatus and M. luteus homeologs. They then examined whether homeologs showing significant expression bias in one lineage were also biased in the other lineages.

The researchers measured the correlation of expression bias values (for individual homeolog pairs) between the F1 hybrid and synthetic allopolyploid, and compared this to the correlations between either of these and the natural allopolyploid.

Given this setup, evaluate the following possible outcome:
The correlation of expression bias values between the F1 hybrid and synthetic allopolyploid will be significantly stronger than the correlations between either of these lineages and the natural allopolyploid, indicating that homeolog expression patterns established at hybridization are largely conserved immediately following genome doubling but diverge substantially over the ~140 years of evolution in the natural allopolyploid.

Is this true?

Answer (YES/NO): YES